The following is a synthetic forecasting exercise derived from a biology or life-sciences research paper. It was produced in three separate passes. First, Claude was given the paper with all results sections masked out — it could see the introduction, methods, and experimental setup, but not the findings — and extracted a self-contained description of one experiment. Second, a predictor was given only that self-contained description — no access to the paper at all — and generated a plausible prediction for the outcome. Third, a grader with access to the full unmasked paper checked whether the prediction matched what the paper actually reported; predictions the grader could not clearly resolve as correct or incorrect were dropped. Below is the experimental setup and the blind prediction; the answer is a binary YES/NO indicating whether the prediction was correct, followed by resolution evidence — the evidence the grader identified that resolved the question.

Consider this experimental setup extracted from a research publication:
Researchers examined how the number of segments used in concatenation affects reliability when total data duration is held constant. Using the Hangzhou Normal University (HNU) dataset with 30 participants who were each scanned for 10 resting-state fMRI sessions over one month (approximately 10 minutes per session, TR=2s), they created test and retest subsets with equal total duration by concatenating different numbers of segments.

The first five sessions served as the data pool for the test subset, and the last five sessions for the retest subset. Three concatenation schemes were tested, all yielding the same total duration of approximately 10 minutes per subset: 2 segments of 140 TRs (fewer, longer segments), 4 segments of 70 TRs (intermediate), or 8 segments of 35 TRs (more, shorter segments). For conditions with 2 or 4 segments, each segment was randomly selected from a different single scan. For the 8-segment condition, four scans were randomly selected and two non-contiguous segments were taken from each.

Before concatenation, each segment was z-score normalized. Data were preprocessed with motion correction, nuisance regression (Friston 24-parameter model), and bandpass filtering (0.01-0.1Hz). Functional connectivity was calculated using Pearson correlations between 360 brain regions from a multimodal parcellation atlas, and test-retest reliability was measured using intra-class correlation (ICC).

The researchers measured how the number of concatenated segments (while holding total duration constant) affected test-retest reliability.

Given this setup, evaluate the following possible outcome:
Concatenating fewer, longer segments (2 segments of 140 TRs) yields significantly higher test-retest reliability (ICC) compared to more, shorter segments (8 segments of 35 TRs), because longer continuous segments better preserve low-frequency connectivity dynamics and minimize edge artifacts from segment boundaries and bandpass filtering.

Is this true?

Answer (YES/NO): NO